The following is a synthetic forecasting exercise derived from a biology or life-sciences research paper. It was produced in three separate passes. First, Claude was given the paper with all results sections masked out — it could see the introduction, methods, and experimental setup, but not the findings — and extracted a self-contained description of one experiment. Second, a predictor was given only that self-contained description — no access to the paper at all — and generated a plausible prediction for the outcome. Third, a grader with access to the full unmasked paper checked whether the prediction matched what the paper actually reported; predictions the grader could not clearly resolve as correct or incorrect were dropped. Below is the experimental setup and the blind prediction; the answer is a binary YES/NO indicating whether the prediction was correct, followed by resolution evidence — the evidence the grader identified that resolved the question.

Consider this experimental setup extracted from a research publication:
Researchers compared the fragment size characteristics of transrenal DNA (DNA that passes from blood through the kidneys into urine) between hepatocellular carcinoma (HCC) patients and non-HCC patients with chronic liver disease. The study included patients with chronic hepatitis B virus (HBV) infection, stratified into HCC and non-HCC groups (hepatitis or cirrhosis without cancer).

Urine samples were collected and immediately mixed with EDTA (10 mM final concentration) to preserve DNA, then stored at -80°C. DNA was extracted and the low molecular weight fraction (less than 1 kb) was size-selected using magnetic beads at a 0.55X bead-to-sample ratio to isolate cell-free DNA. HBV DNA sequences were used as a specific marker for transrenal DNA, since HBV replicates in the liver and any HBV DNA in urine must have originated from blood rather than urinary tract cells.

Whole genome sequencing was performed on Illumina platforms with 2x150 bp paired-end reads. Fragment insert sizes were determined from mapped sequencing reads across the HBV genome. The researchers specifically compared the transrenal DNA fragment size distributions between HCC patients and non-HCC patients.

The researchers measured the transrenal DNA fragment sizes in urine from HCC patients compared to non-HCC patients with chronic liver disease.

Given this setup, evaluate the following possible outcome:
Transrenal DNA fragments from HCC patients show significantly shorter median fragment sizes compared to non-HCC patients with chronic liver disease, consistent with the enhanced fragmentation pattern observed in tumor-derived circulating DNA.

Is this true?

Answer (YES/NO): YES